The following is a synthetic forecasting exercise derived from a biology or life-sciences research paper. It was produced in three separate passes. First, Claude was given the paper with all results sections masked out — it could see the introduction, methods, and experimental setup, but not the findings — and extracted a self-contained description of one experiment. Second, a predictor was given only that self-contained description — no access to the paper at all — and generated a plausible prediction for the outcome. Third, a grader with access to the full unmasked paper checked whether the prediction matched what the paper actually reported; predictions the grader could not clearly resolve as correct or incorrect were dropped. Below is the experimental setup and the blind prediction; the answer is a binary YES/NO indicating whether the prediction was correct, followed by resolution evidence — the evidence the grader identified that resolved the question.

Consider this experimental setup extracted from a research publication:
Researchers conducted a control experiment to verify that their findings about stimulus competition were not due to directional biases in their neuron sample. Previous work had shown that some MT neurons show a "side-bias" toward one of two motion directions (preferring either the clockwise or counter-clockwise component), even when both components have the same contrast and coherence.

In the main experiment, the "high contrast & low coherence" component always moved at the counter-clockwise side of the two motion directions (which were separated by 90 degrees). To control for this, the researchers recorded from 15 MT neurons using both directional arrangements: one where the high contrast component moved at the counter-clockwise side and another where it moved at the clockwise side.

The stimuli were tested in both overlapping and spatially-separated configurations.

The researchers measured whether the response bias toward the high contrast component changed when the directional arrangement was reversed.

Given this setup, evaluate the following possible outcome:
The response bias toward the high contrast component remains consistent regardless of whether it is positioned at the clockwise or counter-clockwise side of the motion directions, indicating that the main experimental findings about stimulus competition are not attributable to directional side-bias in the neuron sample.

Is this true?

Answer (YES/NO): YES